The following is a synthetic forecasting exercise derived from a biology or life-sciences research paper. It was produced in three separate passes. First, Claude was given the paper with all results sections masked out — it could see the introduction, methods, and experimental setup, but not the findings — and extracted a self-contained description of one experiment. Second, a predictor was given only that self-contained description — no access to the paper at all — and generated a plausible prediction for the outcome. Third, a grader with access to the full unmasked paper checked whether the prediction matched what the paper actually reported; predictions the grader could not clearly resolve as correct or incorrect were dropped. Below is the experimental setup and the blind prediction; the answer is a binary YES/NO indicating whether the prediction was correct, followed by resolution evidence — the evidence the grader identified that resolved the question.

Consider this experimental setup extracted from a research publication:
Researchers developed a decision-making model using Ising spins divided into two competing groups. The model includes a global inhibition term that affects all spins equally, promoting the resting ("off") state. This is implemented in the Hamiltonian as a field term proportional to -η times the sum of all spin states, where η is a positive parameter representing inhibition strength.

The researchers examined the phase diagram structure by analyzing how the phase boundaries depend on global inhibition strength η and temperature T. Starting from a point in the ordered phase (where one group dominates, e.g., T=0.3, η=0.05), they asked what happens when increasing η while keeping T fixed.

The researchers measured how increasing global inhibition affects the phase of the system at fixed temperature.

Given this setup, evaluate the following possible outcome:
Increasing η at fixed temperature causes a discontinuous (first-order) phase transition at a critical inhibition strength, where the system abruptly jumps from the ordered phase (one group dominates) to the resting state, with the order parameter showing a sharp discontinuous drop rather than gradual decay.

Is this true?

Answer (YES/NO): NO